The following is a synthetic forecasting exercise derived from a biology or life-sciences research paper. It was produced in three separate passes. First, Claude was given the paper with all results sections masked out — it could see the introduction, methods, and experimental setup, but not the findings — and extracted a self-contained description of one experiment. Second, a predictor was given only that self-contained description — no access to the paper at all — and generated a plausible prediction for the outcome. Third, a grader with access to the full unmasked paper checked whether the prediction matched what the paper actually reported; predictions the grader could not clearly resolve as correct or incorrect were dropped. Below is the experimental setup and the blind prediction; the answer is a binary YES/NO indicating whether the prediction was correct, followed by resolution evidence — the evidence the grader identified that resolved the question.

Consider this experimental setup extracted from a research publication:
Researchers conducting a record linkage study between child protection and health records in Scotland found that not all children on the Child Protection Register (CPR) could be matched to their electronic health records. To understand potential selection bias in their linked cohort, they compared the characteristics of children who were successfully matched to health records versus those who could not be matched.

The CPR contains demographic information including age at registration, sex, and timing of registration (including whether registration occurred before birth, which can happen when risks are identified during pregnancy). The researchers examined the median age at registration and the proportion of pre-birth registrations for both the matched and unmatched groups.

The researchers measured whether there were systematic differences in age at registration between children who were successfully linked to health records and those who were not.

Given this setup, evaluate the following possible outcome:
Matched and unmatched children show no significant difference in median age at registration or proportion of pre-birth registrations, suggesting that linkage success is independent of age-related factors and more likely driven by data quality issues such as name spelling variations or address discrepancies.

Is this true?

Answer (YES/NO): NO